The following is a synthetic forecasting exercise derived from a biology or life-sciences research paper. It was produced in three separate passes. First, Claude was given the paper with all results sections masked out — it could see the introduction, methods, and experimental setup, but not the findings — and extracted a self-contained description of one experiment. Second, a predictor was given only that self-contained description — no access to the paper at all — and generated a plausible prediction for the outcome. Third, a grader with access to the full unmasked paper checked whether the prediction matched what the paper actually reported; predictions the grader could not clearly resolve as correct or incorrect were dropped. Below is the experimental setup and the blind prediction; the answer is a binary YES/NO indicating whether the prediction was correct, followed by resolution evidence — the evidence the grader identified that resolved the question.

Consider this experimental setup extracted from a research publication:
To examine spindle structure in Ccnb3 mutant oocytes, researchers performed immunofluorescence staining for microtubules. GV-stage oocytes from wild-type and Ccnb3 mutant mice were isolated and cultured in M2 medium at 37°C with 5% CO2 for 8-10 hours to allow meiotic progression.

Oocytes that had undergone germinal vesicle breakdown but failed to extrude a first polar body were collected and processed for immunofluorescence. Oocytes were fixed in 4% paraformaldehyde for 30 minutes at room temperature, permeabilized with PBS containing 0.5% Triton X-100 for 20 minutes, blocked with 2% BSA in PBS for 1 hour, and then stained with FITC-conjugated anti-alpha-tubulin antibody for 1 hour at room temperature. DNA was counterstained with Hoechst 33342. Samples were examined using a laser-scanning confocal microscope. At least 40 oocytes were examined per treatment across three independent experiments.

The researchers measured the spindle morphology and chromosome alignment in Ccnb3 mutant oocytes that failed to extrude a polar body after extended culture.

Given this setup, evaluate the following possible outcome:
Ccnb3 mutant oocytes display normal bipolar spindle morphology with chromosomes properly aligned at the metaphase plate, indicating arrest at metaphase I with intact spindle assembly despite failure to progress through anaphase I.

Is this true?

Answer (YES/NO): YES